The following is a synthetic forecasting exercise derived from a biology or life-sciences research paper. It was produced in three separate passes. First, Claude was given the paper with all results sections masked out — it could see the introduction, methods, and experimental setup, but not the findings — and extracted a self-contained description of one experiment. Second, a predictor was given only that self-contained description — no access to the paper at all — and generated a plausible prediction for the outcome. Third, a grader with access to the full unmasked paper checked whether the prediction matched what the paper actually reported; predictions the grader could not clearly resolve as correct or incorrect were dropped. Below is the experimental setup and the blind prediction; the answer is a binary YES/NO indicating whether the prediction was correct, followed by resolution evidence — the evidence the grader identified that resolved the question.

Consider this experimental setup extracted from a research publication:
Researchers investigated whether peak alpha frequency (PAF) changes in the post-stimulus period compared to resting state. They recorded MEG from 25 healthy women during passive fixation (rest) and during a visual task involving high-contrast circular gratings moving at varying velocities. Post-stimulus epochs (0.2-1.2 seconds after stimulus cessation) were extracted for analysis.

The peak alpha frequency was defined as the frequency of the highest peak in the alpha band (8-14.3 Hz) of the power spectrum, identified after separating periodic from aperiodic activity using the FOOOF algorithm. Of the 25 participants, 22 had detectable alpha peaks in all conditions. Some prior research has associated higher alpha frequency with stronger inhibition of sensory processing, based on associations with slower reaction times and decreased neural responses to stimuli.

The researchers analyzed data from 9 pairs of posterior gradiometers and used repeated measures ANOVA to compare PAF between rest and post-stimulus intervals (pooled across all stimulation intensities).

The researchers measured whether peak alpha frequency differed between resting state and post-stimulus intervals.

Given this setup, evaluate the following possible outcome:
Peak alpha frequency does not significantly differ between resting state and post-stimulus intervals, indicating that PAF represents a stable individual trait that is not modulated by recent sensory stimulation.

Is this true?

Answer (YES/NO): NO